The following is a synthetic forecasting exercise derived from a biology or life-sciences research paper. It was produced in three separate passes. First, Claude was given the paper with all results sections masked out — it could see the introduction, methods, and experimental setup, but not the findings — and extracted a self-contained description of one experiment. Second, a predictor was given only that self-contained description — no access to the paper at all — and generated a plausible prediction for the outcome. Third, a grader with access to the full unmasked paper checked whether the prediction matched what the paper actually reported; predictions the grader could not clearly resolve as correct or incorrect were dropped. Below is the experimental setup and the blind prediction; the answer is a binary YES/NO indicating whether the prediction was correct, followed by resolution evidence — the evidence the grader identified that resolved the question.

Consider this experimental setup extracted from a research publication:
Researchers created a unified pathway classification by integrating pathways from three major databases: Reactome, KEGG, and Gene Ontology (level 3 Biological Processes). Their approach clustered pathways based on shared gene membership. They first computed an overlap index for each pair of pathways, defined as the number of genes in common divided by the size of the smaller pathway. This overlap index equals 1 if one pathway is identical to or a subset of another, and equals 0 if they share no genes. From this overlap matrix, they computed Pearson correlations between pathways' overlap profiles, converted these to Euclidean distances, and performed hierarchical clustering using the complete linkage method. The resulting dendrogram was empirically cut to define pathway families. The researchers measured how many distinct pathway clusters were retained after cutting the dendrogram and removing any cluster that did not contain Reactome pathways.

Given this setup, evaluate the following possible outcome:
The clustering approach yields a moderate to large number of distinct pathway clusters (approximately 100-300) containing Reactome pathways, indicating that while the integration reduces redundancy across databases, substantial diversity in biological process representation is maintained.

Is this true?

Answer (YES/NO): NO